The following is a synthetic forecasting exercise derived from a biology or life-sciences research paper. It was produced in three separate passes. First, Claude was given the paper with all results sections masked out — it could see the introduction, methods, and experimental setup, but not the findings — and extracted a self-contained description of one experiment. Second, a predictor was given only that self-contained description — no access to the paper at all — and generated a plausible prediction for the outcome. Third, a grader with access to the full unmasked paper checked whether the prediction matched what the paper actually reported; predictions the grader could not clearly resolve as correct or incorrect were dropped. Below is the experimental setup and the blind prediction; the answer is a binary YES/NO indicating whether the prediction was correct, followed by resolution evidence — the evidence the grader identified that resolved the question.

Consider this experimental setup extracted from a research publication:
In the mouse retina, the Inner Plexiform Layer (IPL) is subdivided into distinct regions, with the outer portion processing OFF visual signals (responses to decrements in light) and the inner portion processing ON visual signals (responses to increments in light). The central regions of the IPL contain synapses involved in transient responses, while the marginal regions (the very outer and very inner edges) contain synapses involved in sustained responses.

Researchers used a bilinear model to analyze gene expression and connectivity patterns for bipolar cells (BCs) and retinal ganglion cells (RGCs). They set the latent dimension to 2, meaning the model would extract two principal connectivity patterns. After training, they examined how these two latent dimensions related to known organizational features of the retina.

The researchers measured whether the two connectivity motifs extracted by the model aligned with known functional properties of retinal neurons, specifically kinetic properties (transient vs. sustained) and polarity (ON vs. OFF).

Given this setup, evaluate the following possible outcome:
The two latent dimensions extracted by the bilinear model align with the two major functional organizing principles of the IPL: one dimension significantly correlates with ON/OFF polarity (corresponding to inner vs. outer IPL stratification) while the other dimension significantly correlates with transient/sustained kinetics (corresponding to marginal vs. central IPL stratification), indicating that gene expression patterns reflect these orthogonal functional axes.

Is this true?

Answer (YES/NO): YES